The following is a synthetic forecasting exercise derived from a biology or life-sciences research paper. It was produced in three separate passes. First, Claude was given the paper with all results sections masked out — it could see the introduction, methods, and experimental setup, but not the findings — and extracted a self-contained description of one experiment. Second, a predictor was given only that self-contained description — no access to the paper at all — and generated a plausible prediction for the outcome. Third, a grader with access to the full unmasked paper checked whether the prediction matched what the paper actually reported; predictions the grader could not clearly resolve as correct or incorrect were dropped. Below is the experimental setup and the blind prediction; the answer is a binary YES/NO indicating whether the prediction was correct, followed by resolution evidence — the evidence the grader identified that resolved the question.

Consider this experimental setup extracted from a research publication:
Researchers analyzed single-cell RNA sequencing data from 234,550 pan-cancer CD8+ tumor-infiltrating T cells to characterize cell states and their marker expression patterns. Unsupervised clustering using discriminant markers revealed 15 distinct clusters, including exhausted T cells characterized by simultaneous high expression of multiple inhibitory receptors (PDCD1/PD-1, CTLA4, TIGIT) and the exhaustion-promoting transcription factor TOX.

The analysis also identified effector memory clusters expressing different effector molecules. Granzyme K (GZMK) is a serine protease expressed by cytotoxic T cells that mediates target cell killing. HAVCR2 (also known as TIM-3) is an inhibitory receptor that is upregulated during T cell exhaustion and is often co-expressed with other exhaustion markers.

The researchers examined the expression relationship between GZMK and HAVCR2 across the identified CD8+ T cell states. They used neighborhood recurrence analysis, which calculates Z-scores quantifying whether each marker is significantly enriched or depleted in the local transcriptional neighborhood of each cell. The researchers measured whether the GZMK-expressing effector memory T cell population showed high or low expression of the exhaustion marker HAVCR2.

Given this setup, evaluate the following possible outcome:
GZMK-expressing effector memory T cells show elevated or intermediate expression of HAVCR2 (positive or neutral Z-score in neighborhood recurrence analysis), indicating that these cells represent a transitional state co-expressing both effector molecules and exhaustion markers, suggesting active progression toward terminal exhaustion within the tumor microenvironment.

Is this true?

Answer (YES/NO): NO